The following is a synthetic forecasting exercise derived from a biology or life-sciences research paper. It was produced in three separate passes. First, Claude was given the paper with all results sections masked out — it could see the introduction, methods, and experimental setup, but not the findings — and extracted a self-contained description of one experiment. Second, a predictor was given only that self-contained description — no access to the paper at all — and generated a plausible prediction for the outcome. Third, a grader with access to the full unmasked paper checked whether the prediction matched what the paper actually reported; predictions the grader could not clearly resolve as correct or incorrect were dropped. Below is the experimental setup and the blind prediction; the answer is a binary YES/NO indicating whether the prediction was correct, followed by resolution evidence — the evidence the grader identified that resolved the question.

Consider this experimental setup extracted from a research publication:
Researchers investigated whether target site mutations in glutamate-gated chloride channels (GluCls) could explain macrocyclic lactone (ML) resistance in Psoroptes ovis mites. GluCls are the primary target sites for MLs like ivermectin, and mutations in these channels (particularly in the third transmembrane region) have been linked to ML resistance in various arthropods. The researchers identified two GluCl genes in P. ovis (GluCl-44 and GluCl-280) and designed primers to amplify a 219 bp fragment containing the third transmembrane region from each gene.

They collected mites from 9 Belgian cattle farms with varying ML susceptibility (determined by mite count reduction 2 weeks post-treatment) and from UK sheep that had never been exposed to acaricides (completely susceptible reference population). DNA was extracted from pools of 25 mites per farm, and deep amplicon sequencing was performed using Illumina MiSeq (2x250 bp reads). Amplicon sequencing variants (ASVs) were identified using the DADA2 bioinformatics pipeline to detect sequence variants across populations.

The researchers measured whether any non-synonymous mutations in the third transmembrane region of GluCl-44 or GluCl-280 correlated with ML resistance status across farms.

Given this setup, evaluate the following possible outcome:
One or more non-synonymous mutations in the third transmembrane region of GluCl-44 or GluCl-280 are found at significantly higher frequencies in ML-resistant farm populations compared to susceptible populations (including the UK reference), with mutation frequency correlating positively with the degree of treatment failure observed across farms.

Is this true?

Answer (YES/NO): NO